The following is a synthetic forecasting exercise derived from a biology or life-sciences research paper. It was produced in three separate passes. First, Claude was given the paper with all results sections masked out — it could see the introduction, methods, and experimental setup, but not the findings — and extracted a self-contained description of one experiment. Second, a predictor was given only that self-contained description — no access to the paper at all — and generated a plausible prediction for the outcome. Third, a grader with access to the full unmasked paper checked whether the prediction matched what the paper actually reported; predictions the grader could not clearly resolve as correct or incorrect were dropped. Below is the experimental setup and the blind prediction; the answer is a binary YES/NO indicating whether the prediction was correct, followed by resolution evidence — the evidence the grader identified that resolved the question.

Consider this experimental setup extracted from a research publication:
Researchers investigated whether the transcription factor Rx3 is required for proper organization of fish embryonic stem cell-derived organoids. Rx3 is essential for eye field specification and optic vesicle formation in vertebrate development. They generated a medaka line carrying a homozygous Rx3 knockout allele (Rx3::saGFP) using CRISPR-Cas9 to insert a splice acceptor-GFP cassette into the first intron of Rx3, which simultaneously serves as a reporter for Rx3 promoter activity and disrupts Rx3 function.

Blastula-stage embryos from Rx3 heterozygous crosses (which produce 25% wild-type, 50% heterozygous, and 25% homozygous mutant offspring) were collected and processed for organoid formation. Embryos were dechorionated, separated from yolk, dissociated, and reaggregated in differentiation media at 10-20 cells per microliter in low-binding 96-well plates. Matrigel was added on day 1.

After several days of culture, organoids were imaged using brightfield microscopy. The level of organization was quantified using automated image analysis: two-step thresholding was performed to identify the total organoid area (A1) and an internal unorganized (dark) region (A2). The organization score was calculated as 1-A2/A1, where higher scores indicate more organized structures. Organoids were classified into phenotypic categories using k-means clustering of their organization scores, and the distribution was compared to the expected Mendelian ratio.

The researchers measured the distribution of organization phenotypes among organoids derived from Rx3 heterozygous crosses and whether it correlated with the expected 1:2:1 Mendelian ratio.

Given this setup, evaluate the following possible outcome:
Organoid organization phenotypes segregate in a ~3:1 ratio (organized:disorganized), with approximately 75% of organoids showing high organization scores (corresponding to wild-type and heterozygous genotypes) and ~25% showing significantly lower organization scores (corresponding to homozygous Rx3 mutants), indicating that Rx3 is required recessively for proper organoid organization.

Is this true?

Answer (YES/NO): NO